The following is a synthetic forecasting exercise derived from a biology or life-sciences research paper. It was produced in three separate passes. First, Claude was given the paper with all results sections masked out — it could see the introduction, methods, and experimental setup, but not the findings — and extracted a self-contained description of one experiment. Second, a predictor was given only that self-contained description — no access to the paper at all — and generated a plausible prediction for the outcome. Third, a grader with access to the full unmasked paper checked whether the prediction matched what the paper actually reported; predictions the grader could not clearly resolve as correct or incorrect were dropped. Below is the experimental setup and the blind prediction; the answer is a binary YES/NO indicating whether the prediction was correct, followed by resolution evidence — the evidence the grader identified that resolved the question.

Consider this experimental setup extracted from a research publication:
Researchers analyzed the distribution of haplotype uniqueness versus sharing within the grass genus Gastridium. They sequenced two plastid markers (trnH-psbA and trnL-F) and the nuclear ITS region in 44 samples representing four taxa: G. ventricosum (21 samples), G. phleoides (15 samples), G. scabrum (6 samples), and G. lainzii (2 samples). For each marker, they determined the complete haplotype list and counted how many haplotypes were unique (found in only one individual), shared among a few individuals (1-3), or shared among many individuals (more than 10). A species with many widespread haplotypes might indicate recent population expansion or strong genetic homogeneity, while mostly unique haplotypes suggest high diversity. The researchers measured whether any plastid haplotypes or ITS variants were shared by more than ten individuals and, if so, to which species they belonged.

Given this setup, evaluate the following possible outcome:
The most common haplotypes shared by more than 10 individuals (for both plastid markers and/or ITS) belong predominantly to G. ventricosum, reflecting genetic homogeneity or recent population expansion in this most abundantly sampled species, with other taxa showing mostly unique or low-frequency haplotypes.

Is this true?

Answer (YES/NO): YES